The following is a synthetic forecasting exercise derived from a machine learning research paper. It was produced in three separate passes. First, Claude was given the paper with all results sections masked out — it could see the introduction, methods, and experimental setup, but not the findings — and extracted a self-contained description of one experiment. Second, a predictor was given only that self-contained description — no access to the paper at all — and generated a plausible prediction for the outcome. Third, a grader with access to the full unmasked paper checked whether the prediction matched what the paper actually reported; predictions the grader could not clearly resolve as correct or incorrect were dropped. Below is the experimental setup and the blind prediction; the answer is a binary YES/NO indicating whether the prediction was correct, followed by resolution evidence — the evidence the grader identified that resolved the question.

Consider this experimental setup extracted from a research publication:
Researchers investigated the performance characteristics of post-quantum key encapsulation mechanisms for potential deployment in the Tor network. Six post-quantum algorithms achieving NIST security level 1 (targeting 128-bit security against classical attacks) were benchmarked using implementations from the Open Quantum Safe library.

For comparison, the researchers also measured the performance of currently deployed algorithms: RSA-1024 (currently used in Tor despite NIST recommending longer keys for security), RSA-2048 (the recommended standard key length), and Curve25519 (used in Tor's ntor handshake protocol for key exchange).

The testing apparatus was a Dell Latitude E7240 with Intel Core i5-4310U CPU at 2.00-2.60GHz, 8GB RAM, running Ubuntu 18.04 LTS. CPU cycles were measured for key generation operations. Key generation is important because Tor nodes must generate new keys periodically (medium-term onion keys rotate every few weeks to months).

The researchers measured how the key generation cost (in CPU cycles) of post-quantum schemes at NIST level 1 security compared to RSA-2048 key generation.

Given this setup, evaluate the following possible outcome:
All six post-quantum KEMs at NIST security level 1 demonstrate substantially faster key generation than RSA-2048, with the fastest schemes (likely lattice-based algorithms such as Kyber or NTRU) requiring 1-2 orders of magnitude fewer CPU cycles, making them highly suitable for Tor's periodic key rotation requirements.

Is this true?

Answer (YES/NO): NO